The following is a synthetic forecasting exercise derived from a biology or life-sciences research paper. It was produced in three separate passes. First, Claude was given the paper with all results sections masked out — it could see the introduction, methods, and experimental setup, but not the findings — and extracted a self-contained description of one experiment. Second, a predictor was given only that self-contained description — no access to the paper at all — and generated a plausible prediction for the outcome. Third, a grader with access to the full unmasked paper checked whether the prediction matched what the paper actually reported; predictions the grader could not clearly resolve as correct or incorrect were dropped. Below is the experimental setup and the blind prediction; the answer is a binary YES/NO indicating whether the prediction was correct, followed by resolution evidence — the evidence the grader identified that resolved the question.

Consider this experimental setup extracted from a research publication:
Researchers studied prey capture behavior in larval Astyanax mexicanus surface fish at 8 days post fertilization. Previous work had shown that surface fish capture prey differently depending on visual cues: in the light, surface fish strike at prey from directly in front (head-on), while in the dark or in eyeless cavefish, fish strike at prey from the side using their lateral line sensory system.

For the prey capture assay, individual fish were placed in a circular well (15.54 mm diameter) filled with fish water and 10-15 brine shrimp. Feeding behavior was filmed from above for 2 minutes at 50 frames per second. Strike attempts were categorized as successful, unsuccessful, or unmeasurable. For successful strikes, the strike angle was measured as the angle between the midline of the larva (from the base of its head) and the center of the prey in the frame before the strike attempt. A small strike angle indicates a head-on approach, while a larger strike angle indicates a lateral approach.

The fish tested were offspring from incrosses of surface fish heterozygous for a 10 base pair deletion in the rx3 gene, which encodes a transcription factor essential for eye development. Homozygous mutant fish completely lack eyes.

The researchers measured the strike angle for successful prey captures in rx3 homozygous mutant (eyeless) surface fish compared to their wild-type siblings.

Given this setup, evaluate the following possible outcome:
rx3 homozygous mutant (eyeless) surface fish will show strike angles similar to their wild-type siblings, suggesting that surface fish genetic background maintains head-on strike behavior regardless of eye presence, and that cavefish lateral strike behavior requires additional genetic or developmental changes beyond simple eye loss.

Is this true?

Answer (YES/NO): NO